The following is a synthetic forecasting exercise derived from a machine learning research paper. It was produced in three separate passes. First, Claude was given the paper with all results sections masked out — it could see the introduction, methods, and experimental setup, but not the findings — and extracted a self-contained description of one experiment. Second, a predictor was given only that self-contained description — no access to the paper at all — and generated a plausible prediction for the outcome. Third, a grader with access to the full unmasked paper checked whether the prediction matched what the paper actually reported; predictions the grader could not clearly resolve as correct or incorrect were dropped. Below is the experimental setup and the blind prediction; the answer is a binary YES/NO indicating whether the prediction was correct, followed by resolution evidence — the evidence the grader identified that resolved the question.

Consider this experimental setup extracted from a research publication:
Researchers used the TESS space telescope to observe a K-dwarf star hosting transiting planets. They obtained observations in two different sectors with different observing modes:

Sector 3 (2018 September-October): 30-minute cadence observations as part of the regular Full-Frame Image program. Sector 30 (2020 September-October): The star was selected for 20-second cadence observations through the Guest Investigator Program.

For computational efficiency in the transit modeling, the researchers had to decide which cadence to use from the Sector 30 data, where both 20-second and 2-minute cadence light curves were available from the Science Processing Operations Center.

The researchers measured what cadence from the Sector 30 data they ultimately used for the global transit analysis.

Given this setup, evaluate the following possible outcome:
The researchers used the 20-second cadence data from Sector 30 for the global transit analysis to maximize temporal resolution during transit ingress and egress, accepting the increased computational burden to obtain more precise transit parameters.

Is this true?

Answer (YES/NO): NO